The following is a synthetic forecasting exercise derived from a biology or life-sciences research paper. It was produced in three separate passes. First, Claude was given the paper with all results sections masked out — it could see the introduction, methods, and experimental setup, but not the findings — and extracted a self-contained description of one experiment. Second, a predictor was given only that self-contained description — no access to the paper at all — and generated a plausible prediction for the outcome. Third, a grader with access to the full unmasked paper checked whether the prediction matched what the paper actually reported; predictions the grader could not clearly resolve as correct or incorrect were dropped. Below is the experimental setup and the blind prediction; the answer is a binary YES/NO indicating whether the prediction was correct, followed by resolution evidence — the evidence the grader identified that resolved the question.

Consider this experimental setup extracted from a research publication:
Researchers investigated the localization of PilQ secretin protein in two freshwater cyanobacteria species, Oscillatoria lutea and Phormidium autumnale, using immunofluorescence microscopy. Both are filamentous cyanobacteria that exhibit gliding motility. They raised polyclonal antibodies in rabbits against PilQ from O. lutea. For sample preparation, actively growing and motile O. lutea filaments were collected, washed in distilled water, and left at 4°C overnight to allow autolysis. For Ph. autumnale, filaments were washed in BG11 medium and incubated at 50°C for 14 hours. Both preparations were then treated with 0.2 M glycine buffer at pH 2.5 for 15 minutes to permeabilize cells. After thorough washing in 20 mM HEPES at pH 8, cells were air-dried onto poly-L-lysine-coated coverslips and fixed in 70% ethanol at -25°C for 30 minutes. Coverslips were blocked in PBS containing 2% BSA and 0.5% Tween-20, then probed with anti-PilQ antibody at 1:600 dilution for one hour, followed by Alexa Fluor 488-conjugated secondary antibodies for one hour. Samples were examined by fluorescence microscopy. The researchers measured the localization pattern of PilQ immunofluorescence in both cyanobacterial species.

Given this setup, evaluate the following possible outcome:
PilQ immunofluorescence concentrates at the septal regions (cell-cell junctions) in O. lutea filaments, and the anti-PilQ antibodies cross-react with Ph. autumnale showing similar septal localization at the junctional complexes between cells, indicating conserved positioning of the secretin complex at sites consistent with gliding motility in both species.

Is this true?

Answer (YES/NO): YES